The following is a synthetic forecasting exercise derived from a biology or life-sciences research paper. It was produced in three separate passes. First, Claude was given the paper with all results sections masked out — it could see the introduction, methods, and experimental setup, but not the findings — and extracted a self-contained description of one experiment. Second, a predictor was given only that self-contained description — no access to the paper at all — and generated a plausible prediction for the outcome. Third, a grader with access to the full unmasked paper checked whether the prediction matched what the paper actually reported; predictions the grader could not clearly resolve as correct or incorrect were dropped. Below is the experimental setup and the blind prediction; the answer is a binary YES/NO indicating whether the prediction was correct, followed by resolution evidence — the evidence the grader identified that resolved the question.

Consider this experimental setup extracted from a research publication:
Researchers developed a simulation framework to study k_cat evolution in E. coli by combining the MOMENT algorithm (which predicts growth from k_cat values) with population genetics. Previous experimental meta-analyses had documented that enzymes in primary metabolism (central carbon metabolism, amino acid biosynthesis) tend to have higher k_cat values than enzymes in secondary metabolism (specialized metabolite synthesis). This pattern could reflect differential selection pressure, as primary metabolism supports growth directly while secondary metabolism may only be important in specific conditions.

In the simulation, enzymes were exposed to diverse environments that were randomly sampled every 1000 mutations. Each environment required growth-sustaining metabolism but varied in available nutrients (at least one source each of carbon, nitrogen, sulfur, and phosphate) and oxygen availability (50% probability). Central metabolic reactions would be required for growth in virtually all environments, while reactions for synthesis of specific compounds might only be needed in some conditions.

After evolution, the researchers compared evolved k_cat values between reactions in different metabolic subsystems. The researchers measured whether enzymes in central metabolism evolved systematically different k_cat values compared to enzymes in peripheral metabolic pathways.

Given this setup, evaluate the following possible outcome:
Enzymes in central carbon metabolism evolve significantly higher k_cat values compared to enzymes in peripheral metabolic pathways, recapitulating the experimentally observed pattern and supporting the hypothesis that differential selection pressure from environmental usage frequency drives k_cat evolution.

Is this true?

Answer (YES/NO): YES